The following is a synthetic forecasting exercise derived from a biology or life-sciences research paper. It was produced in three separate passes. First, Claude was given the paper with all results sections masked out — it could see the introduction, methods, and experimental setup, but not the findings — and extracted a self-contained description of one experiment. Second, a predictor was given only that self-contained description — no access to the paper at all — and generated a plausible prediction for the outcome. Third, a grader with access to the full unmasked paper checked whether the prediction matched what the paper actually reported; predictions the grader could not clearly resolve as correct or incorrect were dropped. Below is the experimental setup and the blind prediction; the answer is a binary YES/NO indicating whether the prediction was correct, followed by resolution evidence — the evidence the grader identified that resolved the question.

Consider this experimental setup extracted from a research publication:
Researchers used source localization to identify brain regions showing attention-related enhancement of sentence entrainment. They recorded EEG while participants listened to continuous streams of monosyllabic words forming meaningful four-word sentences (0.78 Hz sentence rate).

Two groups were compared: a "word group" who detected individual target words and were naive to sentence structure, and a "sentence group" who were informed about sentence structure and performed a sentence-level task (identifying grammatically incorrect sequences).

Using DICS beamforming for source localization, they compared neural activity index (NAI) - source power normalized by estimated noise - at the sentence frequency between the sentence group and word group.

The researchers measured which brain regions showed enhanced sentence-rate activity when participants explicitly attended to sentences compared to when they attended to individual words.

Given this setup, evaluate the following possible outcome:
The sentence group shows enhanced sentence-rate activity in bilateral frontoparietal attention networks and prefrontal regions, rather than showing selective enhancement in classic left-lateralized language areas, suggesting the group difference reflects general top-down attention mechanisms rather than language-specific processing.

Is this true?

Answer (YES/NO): NO